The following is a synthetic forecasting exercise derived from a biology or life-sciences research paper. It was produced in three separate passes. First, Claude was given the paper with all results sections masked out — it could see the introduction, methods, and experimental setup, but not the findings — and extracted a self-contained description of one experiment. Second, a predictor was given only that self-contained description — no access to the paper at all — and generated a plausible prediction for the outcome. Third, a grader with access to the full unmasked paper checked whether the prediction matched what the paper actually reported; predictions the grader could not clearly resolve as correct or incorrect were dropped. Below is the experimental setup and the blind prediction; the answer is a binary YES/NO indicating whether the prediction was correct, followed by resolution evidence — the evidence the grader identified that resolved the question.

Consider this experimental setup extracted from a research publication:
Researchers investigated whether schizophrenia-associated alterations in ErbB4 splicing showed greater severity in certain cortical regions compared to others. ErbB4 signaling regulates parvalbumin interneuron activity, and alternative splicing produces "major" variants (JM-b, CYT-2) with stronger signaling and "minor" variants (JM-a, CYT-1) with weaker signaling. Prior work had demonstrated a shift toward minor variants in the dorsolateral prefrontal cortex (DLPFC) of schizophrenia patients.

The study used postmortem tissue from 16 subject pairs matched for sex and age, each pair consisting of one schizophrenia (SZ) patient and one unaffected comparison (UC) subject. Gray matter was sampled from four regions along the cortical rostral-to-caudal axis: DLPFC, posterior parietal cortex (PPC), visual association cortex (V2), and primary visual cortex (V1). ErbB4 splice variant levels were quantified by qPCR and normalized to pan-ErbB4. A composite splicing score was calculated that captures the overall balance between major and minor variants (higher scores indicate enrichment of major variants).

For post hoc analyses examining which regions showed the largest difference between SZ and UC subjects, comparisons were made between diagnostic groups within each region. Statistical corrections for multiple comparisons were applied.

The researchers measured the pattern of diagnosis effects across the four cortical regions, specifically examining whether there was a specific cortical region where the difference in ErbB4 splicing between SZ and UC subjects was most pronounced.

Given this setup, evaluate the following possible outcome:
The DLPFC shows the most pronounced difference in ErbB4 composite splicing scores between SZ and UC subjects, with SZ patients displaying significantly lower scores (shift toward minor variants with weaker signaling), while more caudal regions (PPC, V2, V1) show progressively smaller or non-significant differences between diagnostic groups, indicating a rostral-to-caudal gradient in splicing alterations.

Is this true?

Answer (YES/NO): NO